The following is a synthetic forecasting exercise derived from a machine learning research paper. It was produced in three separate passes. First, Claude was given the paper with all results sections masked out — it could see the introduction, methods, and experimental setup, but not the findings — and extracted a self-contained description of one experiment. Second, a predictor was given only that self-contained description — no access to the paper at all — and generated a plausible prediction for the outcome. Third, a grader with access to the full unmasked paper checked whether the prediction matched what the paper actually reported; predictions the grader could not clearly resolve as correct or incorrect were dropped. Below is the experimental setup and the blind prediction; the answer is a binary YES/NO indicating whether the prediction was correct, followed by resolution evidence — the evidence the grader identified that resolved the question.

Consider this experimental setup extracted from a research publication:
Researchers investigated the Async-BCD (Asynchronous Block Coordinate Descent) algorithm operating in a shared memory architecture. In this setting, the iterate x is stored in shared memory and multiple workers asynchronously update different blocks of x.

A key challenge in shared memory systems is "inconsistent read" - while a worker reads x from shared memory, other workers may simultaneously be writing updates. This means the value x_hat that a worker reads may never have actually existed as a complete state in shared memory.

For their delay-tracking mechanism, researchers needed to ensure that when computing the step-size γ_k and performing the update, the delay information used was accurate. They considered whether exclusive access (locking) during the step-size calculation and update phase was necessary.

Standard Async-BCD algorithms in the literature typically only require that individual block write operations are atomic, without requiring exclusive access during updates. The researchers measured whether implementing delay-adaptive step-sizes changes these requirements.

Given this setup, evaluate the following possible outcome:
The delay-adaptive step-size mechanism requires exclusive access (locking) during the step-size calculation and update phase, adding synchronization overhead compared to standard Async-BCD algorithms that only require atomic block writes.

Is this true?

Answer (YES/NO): YES